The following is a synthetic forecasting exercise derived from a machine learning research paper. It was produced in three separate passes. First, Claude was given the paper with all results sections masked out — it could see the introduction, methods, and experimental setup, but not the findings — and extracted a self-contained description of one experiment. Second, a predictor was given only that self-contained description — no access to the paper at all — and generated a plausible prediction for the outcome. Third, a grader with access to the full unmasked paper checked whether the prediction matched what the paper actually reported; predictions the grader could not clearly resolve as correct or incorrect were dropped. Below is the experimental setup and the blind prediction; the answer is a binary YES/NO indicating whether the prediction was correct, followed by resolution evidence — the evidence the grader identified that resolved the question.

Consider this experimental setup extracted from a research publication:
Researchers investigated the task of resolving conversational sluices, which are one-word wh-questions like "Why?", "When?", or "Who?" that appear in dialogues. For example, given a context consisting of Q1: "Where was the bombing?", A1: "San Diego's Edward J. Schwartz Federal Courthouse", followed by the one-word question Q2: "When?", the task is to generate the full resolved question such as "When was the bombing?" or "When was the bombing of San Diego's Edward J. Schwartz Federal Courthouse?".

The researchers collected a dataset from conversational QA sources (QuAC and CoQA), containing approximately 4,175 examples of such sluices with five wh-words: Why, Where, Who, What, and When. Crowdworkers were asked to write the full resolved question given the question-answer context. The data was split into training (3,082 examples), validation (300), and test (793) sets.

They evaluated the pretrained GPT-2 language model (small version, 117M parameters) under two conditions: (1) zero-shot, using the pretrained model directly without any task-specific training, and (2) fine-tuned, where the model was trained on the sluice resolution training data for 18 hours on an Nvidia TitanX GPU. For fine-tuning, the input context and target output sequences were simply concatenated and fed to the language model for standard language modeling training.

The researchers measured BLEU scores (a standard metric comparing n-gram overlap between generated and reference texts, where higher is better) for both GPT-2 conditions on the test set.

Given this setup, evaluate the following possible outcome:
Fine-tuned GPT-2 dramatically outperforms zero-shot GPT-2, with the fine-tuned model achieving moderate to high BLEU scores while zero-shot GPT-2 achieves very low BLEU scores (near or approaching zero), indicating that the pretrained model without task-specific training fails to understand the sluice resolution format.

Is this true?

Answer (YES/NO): NO